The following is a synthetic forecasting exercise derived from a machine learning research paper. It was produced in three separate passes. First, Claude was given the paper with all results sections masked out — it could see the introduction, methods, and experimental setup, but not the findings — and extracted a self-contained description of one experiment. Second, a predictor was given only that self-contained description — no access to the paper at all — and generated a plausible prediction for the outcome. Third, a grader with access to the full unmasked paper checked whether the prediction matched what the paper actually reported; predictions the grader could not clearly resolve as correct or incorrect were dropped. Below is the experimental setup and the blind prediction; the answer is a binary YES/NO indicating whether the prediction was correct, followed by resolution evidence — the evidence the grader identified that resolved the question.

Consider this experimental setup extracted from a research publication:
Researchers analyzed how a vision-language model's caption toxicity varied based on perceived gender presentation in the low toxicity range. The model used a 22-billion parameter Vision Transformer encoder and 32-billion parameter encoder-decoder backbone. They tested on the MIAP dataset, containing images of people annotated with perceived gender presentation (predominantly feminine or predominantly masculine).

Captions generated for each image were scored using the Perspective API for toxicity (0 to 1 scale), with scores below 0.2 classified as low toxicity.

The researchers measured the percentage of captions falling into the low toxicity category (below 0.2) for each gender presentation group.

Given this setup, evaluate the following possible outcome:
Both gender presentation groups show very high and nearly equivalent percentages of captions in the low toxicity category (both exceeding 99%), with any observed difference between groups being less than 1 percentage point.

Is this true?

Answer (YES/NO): NO